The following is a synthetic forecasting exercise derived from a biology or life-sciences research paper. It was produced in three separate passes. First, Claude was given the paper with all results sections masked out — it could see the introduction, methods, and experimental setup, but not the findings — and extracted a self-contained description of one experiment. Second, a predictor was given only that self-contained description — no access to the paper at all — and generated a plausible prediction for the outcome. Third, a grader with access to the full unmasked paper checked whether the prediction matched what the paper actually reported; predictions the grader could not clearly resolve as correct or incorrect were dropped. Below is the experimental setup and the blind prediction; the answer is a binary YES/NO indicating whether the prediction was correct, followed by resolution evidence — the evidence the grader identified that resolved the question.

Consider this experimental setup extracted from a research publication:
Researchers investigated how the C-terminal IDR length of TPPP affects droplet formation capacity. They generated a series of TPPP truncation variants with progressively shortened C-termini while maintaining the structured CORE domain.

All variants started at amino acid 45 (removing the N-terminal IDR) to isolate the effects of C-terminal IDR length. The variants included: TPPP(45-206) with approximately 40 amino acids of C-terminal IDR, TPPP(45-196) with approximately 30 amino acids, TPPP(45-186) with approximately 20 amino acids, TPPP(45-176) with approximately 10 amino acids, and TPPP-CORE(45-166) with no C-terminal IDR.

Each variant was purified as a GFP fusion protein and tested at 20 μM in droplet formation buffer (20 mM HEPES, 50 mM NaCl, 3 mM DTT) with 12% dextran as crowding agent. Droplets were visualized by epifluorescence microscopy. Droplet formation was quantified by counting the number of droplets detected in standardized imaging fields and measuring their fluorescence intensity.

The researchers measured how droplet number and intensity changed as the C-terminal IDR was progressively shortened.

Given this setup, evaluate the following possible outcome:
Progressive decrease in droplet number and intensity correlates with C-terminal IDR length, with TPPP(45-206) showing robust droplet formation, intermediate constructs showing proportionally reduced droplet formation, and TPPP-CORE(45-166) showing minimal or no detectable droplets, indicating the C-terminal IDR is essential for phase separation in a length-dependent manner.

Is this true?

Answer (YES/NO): NO